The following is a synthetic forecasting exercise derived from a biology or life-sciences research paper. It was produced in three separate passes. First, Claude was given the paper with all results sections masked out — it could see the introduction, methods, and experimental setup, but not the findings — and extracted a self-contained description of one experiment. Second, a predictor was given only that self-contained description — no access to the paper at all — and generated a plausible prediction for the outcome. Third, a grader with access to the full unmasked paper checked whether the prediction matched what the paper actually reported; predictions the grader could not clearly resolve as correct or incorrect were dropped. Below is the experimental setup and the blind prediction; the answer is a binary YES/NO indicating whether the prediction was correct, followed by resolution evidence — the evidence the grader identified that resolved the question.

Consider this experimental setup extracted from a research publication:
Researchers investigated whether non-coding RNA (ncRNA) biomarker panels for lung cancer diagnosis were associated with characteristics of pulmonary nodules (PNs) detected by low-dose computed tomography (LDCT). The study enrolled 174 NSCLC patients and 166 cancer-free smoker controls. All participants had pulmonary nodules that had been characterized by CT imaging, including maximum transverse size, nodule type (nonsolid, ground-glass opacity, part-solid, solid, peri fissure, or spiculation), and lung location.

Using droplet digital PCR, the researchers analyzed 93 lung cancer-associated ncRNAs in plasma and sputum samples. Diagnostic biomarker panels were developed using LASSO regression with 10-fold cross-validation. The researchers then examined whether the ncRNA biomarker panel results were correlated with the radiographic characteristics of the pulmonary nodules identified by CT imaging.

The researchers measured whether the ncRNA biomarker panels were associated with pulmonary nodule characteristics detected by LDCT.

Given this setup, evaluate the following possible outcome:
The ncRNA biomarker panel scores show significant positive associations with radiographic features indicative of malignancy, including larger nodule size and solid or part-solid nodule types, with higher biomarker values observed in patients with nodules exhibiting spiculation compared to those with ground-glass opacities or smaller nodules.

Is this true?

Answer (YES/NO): NO